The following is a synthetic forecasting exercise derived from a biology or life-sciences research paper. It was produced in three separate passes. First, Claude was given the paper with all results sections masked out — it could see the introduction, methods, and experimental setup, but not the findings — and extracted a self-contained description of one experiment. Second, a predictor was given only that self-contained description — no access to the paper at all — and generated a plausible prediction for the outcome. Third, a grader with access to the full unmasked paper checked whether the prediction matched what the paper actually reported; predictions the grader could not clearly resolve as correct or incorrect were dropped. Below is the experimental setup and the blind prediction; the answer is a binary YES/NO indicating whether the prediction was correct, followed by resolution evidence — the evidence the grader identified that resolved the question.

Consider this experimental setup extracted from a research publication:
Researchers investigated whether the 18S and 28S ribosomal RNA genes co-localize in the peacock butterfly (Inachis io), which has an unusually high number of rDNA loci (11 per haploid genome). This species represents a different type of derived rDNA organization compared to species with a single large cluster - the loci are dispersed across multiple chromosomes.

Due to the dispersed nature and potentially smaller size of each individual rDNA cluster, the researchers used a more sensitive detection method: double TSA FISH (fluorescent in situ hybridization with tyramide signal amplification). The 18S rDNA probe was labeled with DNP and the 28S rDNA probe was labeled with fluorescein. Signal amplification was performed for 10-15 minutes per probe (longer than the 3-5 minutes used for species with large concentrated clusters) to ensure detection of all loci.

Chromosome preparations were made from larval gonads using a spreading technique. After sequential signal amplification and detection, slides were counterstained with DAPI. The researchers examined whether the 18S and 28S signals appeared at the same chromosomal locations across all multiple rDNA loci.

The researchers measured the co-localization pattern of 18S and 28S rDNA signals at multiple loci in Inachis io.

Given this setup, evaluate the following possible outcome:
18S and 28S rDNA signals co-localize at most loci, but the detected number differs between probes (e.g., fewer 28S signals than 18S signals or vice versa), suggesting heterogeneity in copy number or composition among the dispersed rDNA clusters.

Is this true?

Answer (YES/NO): NO